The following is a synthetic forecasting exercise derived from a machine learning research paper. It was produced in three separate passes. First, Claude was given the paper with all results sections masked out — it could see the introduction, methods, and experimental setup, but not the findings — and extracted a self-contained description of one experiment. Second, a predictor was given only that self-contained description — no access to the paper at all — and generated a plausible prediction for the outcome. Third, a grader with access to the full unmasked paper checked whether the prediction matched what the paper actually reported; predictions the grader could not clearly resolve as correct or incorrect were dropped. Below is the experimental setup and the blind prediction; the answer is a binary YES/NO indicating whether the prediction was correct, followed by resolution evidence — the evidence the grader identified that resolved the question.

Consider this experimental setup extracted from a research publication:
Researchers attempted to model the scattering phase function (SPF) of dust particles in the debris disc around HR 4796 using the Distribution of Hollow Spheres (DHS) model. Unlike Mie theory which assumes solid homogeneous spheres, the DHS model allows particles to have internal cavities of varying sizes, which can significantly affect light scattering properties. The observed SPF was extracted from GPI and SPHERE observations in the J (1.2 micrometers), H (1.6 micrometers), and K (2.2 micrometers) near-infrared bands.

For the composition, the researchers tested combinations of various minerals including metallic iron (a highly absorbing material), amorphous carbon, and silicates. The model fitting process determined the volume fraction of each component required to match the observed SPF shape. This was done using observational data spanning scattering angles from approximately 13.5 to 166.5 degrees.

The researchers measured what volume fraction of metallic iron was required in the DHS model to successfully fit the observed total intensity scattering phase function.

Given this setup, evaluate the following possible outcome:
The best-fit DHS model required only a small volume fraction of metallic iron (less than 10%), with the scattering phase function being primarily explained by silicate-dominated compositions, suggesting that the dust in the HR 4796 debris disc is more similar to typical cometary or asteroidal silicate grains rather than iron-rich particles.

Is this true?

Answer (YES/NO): NO